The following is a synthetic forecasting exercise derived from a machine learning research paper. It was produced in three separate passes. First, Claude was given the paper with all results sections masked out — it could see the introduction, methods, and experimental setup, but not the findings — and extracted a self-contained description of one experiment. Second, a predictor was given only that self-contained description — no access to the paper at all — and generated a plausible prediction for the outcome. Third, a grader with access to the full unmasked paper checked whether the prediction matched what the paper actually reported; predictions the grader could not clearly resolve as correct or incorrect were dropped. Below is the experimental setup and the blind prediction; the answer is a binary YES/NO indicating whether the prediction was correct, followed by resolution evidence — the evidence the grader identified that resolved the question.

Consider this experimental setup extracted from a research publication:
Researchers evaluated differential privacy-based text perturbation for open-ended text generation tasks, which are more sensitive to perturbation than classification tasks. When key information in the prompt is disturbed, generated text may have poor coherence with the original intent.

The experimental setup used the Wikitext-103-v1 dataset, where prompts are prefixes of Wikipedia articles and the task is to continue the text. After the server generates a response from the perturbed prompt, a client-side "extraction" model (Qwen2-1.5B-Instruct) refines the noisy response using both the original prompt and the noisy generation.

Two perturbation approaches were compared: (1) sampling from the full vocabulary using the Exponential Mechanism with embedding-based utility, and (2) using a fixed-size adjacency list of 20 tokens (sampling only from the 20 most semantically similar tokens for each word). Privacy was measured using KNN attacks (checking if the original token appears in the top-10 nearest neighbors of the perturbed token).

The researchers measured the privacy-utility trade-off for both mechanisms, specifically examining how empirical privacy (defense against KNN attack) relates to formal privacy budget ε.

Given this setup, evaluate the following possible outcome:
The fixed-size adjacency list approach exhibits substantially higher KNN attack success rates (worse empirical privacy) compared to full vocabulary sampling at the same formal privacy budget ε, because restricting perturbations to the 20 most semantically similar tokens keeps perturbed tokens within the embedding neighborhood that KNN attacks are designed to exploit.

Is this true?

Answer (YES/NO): YES